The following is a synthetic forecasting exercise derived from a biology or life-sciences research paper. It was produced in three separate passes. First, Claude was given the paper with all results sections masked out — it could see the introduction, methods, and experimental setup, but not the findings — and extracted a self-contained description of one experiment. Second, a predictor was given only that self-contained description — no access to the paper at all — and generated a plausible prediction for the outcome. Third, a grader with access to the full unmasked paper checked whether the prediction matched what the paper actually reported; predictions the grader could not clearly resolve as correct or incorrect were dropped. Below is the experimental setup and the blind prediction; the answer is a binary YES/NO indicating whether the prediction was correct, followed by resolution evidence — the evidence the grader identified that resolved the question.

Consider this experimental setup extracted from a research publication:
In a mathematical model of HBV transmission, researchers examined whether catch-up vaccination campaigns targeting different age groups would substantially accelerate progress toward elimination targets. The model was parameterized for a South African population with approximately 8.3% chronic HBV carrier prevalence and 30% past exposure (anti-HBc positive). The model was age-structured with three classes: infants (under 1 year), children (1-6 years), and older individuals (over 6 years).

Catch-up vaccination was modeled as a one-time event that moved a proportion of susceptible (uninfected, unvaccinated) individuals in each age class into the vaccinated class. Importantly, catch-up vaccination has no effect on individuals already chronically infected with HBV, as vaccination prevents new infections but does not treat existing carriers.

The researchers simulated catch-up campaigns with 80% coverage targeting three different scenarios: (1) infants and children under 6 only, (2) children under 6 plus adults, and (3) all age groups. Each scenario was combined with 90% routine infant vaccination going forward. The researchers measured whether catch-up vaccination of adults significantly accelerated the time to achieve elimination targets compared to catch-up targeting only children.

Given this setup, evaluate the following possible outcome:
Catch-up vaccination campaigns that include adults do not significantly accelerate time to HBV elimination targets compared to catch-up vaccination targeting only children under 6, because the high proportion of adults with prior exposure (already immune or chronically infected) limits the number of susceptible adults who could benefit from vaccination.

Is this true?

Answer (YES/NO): YES